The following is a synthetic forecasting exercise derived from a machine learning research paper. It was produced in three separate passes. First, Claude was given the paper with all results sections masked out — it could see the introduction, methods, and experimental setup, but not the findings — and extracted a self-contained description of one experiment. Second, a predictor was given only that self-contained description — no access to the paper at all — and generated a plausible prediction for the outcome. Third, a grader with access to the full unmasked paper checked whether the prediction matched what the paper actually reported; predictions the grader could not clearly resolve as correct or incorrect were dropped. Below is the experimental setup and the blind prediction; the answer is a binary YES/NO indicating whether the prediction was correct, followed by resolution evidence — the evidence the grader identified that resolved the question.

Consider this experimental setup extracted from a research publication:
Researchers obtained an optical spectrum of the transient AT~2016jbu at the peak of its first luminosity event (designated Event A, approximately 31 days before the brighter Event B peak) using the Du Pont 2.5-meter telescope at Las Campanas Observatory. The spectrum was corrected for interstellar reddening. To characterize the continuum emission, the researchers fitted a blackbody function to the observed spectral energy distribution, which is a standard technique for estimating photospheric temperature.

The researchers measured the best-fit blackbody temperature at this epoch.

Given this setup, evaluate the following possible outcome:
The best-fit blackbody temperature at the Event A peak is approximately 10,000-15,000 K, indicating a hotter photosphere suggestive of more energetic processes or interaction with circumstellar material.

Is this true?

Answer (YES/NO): NO